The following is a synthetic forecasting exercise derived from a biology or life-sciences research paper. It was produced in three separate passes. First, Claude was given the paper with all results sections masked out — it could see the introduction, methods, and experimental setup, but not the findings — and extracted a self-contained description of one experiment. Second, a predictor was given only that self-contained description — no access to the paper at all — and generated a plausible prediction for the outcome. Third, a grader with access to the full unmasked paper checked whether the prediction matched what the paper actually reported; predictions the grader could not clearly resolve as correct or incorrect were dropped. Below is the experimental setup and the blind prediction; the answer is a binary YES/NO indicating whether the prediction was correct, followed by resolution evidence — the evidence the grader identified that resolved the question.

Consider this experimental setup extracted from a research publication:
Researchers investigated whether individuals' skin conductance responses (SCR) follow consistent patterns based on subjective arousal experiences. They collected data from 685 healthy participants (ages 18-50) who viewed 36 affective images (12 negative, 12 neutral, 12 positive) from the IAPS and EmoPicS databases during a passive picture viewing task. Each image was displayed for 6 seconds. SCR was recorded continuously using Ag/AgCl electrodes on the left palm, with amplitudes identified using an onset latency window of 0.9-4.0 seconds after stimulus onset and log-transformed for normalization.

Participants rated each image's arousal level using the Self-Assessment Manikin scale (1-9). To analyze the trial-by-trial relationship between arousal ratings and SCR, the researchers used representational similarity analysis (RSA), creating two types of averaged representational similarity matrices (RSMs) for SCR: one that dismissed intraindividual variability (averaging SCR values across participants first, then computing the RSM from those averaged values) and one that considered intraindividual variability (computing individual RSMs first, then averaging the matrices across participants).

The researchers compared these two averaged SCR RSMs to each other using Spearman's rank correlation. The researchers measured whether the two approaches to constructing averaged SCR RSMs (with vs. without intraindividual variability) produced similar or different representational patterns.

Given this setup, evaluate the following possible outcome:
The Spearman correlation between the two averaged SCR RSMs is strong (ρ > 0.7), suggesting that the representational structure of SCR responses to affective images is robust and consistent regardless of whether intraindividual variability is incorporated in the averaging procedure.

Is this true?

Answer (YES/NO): NO